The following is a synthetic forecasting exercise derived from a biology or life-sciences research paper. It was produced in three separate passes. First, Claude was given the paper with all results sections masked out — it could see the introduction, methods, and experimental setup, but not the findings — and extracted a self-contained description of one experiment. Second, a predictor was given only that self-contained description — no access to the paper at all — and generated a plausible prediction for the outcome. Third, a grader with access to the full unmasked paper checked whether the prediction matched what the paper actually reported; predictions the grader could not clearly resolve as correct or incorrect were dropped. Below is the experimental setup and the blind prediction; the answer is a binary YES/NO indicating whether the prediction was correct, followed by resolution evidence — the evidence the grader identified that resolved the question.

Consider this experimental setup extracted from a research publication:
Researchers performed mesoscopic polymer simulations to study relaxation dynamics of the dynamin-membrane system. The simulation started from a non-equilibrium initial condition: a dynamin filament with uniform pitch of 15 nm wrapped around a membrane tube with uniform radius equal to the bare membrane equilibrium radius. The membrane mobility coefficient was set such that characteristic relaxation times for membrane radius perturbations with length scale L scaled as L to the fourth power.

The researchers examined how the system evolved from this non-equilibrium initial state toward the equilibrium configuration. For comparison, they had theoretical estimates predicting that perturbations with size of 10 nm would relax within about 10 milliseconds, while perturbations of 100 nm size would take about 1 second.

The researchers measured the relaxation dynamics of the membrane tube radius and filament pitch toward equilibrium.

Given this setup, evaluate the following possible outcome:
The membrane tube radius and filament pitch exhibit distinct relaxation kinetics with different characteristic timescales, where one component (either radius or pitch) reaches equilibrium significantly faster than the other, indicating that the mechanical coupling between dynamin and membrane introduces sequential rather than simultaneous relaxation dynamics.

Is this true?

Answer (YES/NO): YES